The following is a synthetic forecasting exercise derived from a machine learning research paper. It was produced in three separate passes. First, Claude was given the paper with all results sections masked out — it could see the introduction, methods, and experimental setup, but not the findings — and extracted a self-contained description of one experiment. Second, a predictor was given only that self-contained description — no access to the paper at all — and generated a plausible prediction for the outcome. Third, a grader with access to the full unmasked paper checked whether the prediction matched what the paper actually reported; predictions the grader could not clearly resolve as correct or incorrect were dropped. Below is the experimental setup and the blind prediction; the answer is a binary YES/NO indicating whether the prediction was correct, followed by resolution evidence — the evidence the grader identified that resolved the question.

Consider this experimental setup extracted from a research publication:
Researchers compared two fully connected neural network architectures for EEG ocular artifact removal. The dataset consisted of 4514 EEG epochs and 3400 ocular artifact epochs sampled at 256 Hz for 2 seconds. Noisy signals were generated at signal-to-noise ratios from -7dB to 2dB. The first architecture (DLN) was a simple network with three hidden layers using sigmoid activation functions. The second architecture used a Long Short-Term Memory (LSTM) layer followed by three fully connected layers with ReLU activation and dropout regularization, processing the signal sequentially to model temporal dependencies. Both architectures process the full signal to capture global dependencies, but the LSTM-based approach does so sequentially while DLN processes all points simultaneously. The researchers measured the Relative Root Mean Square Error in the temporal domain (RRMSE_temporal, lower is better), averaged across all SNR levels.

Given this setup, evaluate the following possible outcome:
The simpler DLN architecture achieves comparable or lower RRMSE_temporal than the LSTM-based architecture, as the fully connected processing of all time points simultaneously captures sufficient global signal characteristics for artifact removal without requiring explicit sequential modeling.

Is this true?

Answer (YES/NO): YES